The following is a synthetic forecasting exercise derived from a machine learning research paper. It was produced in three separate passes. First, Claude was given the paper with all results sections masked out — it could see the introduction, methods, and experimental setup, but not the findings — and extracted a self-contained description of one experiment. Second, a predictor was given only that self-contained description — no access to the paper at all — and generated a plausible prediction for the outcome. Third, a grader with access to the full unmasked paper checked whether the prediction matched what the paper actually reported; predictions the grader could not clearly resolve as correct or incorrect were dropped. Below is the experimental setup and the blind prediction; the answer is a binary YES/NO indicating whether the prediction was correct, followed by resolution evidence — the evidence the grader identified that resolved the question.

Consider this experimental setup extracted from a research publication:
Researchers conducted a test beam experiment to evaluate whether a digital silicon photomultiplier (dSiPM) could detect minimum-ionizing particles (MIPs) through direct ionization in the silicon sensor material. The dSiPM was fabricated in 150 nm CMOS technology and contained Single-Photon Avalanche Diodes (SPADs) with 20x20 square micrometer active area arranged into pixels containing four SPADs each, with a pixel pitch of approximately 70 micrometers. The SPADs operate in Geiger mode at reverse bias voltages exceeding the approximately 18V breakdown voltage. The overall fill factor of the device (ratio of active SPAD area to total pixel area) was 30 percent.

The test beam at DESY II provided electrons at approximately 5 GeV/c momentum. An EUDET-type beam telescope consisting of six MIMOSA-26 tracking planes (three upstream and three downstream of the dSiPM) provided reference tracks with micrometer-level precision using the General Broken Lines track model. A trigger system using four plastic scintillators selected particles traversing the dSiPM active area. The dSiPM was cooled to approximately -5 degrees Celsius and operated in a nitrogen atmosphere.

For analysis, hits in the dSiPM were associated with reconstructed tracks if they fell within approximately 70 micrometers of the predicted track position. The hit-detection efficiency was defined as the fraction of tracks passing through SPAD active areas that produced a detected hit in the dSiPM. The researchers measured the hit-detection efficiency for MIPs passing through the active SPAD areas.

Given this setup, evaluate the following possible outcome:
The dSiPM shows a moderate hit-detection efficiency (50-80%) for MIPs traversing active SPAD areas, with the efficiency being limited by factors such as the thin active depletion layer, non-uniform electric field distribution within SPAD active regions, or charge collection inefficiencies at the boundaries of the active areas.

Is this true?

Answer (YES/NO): NO